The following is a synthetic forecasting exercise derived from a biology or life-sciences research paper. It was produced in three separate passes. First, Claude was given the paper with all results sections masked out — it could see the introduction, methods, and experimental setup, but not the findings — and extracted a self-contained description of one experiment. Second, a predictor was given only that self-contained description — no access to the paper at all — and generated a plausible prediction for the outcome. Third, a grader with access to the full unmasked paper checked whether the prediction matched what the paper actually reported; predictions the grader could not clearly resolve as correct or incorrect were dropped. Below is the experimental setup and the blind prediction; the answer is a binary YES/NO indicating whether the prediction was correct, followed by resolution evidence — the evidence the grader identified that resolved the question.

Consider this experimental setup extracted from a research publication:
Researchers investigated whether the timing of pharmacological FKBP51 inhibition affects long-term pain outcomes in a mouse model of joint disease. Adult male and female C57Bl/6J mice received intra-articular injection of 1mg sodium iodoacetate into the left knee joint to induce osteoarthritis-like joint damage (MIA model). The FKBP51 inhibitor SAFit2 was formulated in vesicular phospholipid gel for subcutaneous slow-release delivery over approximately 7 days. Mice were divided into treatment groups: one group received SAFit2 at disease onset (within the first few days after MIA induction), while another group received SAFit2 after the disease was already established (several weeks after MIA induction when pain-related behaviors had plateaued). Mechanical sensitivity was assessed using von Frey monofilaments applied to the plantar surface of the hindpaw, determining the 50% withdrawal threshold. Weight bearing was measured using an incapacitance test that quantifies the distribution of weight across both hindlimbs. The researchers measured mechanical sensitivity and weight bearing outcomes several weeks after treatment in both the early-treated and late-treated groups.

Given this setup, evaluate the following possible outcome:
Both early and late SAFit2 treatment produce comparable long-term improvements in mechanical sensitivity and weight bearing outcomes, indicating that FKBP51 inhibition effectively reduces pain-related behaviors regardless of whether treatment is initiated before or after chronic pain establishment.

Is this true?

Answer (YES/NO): NO